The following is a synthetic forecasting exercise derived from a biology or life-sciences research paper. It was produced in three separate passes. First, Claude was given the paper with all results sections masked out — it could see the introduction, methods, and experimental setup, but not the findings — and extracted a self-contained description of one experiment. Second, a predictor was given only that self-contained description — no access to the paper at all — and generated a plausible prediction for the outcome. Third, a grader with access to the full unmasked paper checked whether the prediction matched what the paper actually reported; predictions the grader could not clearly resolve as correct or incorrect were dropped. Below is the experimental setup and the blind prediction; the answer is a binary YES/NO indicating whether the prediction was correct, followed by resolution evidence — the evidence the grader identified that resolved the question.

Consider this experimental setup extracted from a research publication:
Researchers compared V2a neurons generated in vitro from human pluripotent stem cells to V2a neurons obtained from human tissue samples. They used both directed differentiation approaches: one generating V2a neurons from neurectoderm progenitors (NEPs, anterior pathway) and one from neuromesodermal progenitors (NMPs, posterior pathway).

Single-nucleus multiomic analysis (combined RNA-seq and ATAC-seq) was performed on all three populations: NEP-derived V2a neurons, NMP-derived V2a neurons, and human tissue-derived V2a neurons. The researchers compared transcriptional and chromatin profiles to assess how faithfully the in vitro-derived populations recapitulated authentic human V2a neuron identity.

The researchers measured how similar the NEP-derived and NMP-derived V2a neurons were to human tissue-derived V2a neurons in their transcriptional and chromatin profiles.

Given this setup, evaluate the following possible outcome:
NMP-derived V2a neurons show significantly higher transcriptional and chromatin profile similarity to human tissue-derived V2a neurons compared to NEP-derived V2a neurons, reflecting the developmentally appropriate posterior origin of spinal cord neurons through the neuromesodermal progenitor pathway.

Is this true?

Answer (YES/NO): NO